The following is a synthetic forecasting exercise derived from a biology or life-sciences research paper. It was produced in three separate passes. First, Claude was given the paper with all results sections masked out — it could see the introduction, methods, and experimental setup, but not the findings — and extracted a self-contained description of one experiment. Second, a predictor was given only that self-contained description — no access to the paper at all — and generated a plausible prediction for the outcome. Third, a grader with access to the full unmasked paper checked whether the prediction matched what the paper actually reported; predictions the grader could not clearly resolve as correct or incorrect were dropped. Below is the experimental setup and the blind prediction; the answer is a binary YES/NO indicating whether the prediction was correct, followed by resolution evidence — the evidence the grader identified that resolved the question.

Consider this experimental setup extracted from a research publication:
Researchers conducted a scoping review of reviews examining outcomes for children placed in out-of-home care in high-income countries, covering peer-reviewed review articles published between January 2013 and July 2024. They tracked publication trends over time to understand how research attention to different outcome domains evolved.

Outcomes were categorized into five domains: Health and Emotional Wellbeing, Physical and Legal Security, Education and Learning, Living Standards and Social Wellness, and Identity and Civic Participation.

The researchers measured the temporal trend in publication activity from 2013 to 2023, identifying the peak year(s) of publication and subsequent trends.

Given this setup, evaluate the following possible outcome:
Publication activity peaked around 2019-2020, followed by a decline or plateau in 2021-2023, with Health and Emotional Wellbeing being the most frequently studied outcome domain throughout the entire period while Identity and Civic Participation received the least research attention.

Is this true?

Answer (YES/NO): NO